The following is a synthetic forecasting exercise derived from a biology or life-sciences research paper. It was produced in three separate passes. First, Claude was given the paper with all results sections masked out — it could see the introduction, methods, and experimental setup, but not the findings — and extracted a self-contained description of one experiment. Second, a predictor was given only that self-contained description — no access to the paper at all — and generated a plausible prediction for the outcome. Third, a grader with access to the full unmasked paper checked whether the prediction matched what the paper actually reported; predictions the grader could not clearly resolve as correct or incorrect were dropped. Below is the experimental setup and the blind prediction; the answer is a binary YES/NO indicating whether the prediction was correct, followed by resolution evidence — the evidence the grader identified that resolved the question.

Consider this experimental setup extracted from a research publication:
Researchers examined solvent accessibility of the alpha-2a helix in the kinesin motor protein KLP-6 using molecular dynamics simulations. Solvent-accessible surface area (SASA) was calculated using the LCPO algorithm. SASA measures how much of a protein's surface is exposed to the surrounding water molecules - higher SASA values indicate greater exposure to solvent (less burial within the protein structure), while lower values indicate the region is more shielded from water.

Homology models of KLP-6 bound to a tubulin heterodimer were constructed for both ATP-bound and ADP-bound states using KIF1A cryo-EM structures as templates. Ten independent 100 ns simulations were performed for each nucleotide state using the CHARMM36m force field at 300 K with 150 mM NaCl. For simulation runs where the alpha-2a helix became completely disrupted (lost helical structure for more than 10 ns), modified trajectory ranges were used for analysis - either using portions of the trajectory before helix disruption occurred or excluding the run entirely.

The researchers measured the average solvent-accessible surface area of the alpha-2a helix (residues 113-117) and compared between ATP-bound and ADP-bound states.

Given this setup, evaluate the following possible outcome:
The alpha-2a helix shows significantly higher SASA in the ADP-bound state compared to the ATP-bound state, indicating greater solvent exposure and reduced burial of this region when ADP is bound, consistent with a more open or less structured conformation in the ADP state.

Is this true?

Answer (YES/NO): NO